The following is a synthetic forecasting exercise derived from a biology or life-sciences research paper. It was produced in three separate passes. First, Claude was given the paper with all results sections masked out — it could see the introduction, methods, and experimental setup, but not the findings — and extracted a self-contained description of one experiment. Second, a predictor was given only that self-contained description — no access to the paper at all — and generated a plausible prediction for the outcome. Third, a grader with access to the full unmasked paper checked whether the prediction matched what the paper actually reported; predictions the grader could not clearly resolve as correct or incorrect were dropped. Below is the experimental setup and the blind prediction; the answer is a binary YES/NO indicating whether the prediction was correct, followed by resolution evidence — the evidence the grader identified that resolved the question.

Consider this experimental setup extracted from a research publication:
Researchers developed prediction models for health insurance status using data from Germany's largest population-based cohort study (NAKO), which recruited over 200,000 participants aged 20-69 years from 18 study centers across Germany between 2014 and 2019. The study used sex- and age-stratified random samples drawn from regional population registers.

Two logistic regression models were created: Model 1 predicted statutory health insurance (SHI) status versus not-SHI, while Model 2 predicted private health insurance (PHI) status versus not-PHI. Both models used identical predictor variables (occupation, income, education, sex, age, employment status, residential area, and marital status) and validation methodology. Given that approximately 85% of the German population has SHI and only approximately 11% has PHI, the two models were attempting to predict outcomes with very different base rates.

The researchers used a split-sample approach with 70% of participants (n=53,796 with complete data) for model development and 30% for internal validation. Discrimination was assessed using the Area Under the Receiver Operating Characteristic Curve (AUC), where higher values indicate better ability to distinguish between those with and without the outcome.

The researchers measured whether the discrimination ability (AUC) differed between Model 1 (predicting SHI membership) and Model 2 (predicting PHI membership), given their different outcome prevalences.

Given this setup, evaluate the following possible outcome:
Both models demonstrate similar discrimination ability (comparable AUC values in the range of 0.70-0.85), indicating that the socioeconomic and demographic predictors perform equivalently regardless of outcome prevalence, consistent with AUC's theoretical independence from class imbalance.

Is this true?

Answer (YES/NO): NO